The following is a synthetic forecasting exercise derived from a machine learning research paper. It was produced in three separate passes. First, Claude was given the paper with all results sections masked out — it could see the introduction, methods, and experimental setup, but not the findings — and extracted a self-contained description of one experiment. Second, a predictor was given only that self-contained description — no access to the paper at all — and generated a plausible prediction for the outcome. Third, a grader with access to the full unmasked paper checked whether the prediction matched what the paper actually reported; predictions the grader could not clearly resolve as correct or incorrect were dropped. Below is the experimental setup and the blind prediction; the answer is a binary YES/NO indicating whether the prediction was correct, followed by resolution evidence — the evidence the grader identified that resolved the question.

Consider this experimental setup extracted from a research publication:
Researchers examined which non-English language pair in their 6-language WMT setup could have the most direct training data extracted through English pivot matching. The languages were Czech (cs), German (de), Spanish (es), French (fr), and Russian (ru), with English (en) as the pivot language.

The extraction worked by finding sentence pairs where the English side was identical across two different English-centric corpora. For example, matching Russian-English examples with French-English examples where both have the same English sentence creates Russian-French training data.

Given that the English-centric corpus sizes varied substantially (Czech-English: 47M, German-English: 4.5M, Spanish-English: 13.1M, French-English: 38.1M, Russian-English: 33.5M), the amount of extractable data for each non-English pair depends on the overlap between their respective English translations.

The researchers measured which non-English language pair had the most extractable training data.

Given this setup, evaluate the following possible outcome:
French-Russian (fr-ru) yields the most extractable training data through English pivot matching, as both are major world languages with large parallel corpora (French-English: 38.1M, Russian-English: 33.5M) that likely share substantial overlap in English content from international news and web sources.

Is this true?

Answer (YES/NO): NO